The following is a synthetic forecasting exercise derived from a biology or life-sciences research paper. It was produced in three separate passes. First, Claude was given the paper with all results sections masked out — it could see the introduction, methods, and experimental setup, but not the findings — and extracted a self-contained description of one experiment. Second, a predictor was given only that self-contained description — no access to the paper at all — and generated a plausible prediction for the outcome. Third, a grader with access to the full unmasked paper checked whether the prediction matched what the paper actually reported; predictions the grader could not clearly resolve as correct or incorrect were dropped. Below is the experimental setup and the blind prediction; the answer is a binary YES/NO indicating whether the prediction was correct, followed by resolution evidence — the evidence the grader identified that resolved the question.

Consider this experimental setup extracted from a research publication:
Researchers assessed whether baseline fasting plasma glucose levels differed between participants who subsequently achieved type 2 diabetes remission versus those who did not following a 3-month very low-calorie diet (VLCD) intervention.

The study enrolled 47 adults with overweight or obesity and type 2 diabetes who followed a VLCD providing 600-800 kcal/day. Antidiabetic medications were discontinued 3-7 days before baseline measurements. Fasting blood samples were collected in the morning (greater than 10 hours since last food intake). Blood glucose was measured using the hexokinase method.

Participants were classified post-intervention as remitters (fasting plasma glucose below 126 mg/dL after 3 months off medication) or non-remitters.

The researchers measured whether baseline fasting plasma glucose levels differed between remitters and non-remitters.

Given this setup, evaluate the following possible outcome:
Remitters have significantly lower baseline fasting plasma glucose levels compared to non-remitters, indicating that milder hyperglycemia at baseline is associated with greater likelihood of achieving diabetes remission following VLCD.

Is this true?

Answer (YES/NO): YES